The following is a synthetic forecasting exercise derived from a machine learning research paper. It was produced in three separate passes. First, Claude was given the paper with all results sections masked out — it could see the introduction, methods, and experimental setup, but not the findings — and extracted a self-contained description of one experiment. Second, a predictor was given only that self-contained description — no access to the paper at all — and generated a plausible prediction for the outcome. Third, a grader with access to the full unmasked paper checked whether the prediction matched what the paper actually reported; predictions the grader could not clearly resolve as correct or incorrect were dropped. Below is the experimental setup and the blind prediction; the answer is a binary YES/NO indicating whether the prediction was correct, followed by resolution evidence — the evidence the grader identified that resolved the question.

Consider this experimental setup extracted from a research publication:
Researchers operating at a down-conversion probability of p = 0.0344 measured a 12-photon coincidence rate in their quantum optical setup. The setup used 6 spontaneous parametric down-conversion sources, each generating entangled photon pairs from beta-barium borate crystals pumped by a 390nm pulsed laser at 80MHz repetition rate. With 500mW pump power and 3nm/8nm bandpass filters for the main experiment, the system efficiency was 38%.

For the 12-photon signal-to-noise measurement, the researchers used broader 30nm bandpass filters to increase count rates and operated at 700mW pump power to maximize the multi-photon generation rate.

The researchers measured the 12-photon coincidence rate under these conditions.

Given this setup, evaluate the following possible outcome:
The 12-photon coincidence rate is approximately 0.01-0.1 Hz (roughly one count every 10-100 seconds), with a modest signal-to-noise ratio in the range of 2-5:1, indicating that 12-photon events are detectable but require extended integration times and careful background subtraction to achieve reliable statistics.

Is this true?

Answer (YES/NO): NO